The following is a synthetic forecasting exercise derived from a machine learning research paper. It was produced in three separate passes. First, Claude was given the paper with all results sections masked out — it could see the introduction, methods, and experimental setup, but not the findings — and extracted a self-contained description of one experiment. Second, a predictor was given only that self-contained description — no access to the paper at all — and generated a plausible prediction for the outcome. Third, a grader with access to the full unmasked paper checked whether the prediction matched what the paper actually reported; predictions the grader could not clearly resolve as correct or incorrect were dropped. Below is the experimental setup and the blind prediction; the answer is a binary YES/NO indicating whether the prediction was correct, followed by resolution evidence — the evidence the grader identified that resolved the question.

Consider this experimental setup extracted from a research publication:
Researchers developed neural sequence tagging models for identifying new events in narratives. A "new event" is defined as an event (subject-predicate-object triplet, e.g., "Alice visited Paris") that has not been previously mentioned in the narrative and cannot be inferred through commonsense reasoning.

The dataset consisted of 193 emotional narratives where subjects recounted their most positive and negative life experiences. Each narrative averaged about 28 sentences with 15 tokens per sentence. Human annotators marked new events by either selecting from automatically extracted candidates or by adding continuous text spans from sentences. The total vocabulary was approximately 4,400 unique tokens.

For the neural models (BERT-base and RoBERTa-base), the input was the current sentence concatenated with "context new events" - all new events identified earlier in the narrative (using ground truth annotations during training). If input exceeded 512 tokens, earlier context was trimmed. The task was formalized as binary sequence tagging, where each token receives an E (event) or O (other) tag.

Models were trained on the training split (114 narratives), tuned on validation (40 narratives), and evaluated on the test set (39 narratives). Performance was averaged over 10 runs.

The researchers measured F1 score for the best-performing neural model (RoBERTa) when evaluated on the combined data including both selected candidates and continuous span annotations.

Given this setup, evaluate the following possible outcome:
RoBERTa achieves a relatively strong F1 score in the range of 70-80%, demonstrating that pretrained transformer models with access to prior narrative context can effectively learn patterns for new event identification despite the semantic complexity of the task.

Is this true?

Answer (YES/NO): NO